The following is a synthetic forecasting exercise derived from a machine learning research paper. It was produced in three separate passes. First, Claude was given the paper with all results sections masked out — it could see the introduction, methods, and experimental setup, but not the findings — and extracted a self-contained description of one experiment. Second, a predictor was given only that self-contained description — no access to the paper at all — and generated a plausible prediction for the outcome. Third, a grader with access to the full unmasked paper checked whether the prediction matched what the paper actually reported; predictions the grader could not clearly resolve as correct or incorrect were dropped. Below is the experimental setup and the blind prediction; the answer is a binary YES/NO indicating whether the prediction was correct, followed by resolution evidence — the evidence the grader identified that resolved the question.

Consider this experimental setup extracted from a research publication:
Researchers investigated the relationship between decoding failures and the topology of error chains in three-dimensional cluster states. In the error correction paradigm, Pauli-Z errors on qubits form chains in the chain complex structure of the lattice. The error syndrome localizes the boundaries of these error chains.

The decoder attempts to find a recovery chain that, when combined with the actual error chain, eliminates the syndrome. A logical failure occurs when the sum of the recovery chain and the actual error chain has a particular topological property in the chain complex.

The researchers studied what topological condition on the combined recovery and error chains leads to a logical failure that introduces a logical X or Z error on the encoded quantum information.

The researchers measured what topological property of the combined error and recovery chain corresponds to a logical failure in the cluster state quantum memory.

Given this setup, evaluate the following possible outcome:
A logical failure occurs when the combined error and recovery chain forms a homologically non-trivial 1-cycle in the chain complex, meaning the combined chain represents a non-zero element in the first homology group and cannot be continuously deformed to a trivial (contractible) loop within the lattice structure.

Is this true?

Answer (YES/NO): YES